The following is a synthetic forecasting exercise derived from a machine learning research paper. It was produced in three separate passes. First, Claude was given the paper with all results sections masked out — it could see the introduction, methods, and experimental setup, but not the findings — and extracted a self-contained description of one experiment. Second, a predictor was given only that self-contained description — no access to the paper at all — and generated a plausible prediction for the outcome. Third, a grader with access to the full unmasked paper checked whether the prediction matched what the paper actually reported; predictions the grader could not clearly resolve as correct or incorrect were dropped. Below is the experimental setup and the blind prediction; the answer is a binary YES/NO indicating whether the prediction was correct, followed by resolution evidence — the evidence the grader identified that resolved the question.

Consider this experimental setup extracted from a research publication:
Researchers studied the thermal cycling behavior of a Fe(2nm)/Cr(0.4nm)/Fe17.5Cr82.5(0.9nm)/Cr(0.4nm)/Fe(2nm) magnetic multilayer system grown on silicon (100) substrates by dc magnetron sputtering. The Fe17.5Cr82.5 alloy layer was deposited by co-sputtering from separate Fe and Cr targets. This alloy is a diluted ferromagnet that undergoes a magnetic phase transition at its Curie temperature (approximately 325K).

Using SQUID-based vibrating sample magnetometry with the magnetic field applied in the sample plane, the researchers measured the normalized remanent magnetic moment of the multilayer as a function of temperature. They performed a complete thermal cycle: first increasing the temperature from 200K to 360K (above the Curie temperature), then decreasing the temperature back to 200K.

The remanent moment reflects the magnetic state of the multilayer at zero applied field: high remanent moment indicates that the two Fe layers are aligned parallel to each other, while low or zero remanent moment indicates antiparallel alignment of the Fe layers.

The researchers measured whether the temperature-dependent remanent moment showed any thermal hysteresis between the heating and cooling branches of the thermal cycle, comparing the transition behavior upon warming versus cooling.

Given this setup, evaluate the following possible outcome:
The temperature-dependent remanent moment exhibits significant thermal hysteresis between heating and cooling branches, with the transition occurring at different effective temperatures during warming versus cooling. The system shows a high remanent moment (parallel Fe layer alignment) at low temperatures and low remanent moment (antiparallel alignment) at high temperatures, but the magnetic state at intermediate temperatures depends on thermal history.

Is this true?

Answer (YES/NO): NO